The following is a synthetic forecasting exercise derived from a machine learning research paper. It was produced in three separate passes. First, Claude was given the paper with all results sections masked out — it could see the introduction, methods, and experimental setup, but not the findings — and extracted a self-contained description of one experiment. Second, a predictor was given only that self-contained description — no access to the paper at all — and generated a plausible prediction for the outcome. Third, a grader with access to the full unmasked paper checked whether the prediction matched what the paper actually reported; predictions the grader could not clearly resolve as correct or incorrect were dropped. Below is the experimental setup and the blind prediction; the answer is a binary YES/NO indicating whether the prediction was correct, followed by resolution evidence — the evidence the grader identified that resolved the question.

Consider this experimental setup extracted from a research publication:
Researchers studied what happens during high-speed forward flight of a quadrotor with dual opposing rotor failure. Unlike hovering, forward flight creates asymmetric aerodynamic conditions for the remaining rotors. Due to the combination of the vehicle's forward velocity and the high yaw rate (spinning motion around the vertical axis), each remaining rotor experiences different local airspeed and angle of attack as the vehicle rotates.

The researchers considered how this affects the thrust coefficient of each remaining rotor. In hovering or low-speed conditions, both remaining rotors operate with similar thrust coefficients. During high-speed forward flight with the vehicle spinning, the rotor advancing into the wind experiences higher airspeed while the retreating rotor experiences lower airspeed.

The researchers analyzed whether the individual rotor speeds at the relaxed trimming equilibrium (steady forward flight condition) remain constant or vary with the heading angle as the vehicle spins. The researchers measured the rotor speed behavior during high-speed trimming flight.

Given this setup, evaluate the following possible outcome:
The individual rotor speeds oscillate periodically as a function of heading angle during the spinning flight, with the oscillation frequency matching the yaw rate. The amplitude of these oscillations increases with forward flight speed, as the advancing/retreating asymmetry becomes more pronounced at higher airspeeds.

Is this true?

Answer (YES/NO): YES